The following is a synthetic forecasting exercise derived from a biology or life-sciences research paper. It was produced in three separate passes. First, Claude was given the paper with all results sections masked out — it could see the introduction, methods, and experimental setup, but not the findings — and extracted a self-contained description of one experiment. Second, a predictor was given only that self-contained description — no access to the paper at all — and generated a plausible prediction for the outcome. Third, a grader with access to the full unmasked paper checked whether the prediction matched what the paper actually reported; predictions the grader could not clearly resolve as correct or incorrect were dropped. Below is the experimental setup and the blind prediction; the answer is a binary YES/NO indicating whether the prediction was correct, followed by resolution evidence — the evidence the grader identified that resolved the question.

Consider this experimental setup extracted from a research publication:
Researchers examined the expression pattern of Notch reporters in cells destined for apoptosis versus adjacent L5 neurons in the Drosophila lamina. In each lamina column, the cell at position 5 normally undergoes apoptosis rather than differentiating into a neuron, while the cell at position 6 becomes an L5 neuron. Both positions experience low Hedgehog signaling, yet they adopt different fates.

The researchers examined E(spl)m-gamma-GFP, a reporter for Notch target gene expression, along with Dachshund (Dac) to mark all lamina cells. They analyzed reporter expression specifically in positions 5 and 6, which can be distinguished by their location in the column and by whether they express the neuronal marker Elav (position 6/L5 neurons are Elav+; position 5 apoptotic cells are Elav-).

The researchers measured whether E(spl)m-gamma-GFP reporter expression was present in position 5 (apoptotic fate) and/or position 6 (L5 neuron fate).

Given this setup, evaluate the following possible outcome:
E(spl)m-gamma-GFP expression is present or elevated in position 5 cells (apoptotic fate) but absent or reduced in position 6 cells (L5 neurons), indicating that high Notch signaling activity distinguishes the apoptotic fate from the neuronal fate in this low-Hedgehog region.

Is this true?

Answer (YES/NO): YES